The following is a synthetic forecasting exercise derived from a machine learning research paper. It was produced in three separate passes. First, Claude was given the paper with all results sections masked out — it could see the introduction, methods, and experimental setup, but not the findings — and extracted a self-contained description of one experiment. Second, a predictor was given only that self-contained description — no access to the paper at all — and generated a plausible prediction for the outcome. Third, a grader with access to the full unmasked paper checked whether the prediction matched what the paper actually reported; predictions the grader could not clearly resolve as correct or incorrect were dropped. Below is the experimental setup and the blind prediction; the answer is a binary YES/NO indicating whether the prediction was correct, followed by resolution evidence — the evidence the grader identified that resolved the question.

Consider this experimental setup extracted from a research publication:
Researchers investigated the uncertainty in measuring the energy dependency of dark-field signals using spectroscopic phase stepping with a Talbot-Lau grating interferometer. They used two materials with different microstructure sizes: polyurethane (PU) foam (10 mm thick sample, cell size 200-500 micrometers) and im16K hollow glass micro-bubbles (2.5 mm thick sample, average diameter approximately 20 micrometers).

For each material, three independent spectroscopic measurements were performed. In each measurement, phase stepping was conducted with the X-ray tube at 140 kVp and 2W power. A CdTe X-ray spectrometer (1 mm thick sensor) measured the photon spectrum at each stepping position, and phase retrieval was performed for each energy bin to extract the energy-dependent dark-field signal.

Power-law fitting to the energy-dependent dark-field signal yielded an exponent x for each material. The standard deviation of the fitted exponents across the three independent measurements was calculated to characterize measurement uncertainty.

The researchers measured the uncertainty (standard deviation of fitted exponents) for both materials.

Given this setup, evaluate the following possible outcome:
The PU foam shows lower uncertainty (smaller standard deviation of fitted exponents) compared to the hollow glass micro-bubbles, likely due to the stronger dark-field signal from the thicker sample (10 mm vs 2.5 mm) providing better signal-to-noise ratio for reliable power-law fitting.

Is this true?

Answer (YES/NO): NO